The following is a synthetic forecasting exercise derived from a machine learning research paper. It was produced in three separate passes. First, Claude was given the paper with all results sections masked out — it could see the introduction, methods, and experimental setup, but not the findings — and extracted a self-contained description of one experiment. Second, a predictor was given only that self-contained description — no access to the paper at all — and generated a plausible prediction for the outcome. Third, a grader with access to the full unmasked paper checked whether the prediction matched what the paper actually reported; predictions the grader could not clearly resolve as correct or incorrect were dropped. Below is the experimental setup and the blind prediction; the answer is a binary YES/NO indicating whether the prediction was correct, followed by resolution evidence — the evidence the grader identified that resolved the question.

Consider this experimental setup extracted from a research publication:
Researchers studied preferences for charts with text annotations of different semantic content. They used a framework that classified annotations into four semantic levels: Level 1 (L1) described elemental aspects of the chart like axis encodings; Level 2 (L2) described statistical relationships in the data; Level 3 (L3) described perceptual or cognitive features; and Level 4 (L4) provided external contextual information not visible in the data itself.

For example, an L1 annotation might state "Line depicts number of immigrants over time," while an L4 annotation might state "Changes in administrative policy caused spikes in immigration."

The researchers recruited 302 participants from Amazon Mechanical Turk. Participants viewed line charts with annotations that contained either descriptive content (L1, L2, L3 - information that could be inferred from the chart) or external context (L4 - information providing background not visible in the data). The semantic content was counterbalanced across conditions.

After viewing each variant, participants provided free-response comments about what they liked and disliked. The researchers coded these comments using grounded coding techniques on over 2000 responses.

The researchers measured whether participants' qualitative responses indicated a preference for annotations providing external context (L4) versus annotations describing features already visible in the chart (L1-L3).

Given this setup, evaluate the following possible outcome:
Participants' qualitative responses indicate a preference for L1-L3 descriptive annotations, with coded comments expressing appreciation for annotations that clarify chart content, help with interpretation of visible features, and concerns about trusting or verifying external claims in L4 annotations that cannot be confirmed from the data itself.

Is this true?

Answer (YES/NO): NO